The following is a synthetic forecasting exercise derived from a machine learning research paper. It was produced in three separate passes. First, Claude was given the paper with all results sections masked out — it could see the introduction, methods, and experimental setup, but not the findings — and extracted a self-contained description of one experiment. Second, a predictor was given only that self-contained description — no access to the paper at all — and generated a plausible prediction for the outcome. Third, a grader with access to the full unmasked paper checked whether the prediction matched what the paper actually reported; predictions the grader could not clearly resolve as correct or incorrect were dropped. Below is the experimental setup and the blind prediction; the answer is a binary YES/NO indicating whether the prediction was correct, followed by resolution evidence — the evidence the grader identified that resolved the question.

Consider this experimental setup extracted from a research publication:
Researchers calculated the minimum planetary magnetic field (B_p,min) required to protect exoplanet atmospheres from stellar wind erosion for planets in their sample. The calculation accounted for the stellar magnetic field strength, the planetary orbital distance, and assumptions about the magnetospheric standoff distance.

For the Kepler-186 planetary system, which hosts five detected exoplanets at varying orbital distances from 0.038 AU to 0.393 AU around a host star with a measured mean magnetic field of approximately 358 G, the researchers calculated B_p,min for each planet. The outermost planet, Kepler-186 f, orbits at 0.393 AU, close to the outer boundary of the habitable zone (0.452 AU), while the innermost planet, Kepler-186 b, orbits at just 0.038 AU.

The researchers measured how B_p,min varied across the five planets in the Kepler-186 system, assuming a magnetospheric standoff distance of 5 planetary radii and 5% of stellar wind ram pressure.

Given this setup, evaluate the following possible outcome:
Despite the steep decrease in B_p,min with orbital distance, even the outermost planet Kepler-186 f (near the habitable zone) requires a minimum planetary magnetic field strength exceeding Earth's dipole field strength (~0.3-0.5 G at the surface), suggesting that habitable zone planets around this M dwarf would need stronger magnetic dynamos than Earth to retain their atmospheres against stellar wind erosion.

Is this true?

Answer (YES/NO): NO